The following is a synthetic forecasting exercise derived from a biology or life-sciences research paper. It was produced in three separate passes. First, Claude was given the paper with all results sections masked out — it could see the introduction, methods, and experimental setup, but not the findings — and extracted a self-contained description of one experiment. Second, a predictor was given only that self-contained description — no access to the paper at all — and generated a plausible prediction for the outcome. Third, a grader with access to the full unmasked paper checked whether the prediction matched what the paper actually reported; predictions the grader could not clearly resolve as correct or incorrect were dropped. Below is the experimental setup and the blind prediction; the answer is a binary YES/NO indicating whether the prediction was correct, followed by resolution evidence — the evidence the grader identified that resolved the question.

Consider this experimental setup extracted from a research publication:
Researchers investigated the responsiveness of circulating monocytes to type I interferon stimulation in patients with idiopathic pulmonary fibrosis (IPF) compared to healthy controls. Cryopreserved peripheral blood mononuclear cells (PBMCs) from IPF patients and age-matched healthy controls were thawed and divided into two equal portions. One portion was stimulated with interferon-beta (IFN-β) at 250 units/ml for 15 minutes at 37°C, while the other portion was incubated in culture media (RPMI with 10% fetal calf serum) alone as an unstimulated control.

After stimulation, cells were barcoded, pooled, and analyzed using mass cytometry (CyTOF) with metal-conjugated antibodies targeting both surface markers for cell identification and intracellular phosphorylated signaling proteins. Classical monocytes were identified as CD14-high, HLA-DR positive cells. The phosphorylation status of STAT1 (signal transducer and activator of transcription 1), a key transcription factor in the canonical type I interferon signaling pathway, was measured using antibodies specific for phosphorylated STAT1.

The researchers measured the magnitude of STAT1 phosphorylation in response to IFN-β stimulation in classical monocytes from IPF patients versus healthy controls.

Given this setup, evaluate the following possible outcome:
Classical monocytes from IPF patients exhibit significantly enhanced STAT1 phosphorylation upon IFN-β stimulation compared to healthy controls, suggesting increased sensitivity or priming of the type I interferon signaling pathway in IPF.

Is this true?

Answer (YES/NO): YES